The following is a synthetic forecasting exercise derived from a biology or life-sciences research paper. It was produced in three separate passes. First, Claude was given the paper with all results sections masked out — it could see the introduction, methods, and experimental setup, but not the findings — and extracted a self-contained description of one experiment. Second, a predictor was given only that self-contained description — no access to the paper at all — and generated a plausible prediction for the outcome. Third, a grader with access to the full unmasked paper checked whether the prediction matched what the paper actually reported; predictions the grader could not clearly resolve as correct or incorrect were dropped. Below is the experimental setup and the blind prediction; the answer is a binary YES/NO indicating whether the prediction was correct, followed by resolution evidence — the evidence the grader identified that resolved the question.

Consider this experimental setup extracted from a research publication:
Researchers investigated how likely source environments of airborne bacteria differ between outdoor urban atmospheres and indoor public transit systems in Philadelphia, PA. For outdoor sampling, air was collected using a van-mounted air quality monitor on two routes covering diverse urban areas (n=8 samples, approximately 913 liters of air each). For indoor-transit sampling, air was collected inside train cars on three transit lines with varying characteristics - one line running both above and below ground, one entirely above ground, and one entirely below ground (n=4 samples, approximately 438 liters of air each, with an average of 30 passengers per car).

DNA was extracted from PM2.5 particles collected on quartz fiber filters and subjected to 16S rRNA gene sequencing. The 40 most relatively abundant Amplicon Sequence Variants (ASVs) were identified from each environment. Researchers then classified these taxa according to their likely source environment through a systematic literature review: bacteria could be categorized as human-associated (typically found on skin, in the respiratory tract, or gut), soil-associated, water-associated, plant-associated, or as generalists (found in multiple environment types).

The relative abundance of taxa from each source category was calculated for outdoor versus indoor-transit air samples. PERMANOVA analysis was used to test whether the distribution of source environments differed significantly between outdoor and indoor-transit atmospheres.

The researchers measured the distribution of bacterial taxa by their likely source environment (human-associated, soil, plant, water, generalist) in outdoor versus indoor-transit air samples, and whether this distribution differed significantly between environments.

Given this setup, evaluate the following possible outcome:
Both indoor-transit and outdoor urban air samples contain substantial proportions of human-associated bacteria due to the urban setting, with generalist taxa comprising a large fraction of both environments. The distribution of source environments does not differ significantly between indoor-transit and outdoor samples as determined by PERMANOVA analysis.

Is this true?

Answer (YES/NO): NO